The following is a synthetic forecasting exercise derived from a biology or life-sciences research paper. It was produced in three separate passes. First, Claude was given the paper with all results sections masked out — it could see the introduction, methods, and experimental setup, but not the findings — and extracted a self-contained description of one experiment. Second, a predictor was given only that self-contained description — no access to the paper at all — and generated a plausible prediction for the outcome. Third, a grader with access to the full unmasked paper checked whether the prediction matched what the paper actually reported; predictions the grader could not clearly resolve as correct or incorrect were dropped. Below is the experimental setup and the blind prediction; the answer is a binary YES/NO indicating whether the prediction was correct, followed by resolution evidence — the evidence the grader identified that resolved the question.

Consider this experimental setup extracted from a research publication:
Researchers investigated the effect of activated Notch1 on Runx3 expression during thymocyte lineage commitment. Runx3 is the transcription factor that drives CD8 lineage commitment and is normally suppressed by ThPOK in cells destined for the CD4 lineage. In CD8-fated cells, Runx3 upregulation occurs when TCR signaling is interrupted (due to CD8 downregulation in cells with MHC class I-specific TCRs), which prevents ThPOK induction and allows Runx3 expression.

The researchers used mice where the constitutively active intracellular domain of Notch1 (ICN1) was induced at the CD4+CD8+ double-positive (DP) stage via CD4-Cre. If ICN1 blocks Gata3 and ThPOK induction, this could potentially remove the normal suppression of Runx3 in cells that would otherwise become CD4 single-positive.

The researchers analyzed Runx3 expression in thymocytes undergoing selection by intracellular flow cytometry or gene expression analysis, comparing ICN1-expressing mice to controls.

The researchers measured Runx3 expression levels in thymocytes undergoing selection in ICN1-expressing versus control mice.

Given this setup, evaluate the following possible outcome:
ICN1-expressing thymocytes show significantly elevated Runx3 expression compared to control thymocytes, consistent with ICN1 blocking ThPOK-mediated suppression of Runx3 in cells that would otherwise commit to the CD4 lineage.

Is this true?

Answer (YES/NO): NO